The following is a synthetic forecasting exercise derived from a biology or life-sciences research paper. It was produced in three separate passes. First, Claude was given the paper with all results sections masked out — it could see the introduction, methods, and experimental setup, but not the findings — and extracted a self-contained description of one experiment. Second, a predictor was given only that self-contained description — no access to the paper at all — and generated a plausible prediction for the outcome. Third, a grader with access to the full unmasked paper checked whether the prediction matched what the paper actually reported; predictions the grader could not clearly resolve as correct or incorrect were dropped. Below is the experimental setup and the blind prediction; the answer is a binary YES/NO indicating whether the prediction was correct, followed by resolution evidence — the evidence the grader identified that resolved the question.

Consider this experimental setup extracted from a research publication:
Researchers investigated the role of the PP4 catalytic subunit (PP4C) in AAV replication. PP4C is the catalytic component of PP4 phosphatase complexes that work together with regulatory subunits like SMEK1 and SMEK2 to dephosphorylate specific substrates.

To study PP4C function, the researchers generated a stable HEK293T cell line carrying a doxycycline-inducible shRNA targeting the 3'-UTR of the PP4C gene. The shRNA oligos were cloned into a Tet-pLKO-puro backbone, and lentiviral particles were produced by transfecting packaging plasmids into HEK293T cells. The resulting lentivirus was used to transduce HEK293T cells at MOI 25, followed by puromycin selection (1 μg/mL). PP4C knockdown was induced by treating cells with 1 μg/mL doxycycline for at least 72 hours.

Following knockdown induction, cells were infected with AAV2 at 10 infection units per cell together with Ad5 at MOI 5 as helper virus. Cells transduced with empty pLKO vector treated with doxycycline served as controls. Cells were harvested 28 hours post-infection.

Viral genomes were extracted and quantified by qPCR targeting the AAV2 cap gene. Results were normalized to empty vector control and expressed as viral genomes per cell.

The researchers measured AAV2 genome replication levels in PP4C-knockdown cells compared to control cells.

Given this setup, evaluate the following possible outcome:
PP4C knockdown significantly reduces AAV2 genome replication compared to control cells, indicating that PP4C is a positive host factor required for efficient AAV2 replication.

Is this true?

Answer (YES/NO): NO